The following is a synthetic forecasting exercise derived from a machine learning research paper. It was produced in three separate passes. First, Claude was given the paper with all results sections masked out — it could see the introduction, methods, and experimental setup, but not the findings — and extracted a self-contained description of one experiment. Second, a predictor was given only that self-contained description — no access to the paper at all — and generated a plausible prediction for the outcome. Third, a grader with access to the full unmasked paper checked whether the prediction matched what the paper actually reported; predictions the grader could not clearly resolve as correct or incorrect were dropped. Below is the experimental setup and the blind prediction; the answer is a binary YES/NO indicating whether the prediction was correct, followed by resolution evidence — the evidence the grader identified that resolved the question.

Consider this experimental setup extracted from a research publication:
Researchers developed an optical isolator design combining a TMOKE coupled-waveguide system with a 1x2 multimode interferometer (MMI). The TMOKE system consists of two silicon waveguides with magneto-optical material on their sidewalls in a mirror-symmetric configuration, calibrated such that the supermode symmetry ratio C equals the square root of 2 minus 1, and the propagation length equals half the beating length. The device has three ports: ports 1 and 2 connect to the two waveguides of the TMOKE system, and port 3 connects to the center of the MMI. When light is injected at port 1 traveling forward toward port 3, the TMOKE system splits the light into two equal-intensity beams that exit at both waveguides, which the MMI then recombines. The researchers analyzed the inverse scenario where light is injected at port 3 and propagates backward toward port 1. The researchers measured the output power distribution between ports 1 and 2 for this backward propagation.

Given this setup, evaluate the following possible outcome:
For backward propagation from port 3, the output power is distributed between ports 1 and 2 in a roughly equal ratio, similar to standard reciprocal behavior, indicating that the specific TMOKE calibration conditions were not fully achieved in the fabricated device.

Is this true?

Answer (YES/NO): NO